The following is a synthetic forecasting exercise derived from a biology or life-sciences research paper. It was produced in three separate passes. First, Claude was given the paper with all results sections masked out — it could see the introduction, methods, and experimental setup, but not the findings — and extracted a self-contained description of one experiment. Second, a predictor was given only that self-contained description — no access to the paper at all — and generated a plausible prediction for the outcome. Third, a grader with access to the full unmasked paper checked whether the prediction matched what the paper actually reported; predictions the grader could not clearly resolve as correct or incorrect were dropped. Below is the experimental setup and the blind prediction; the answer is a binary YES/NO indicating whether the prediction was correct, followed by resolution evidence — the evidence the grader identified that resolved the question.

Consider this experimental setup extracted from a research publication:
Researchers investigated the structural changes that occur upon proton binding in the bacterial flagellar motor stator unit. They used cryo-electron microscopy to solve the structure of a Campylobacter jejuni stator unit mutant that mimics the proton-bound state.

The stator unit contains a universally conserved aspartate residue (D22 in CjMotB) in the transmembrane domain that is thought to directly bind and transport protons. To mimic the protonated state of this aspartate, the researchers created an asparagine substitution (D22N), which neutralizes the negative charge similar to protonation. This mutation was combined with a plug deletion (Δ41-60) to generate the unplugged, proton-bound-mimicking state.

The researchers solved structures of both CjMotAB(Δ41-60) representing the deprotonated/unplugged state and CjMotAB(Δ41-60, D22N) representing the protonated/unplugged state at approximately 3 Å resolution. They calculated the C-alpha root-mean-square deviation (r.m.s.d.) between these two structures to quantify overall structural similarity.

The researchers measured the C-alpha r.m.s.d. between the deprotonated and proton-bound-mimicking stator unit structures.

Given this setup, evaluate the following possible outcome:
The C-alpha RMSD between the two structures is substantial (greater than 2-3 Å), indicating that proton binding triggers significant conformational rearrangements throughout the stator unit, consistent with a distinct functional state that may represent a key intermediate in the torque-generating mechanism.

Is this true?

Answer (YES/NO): NO